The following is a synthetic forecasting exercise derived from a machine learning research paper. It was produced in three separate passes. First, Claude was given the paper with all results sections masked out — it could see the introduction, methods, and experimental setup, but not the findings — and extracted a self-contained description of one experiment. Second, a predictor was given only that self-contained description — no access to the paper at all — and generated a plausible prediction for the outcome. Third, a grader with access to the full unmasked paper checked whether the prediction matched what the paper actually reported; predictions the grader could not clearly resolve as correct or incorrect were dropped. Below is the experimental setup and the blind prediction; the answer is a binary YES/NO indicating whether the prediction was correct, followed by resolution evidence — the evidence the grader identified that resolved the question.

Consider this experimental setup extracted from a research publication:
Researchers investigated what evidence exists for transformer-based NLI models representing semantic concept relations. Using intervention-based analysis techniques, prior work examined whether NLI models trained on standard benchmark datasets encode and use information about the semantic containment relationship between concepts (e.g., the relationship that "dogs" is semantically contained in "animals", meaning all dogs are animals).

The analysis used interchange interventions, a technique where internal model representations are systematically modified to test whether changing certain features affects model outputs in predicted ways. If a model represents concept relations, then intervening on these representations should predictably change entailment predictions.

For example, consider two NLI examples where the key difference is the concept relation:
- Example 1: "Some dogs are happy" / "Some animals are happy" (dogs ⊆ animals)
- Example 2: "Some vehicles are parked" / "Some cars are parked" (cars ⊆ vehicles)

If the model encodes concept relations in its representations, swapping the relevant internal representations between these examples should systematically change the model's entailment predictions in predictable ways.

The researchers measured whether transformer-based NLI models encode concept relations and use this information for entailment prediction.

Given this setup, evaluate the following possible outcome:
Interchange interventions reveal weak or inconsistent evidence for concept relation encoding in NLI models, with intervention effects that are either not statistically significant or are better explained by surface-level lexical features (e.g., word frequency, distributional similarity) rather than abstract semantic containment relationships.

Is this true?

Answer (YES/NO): NO